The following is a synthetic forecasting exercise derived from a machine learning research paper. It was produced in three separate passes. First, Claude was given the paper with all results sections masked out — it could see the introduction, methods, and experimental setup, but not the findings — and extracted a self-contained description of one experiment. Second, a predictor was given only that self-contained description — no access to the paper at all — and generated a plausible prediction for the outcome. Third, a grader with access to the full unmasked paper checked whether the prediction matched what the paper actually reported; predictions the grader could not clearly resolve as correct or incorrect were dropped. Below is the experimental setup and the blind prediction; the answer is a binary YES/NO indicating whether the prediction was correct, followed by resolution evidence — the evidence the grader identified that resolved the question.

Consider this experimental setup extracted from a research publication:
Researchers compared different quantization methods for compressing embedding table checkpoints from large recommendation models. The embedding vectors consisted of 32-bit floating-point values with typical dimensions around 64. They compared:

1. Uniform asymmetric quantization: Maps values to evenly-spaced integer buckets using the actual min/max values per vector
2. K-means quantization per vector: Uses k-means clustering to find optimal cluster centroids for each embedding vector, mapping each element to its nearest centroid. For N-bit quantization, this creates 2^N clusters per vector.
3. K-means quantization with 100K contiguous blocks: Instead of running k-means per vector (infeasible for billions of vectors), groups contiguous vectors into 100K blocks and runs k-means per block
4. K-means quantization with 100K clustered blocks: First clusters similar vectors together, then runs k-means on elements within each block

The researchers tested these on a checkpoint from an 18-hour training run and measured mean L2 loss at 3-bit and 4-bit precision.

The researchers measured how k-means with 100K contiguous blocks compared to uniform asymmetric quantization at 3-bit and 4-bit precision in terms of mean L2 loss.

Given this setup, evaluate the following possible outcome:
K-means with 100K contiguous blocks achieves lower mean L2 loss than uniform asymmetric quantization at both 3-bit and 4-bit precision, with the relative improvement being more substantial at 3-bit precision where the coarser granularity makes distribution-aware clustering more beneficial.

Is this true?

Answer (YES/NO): NO